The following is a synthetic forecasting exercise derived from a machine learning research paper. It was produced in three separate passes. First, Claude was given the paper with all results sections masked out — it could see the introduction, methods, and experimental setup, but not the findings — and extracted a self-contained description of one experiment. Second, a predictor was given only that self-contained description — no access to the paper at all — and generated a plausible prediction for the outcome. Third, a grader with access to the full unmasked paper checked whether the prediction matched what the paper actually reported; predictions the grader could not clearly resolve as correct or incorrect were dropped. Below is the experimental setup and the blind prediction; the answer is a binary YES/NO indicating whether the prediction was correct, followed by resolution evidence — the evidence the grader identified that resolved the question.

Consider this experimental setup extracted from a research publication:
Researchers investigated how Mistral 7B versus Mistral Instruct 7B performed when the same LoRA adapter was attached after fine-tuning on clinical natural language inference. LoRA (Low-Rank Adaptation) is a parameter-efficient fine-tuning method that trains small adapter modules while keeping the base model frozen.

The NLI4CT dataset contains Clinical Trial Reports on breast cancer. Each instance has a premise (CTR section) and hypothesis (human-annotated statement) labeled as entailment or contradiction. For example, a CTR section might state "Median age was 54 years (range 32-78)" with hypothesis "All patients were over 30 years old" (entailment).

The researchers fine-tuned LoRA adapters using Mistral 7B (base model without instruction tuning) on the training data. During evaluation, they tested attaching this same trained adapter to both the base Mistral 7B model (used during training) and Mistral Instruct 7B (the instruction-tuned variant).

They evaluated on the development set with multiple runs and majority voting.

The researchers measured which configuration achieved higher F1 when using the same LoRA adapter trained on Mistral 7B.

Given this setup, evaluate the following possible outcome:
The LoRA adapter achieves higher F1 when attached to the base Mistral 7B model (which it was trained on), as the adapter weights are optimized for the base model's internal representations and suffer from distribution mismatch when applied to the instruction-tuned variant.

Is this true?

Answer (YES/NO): YES